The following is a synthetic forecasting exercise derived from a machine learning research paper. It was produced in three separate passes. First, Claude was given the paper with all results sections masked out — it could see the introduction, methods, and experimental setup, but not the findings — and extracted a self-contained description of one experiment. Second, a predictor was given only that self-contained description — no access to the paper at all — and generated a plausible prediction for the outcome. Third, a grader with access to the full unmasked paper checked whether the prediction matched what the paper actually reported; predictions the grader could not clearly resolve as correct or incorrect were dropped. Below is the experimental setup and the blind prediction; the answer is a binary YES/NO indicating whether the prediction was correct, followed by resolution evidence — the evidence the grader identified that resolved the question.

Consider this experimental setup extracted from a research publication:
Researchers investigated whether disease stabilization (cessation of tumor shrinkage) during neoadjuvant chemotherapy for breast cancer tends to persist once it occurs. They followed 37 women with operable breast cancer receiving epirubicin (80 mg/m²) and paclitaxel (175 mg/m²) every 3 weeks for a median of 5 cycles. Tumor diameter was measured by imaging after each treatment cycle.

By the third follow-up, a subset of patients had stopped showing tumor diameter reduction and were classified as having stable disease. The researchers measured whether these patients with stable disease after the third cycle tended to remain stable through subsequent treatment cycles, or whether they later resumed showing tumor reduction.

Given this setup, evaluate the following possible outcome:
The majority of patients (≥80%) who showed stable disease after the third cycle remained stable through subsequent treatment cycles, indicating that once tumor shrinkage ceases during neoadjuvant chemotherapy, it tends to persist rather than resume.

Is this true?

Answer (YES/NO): YES